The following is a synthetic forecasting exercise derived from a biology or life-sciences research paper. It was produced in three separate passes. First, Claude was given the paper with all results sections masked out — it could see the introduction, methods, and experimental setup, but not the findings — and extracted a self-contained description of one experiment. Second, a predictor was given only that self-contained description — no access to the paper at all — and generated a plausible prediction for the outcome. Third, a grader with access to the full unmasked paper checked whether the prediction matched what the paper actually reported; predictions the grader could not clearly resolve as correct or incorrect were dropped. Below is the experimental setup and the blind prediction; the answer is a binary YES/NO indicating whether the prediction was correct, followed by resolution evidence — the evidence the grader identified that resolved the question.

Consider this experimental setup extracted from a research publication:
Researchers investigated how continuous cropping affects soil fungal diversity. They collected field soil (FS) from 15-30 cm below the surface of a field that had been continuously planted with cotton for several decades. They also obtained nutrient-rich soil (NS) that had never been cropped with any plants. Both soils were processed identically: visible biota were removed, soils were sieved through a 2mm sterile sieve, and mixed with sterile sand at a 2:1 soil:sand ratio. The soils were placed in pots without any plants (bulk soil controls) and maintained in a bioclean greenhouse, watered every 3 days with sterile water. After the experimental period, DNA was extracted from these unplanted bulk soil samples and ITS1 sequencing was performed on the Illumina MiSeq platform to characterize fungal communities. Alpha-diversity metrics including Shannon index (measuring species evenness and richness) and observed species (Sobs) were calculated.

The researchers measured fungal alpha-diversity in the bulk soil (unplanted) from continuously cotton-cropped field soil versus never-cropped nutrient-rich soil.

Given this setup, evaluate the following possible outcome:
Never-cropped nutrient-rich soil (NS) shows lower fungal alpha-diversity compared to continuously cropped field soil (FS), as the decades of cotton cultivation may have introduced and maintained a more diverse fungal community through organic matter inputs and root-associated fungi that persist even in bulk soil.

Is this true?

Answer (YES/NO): NO